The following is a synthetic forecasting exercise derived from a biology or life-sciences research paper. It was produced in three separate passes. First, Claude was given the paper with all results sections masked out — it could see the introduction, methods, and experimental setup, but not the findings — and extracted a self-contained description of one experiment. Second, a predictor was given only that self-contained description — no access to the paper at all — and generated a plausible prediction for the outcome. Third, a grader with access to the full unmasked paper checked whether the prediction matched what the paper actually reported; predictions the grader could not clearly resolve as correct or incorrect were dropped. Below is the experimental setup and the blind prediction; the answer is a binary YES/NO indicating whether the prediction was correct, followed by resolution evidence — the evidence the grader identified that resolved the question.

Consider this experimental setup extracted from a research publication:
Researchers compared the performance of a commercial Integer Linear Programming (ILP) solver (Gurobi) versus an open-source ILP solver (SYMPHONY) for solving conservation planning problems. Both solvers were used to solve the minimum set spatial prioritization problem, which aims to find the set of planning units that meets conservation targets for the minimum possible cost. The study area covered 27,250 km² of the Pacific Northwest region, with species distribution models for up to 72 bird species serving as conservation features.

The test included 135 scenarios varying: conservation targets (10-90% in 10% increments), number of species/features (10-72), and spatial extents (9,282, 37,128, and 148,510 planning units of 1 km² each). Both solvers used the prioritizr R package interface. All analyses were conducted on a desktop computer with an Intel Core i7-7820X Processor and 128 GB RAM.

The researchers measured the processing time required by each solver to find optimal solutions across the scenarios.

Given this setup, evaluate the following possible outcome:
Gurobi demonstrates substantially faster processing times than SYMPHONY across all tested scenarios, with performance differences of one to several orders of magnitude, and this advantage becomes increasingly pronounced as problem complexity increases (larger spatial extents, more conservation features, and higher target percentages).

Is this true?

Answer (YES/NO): NO